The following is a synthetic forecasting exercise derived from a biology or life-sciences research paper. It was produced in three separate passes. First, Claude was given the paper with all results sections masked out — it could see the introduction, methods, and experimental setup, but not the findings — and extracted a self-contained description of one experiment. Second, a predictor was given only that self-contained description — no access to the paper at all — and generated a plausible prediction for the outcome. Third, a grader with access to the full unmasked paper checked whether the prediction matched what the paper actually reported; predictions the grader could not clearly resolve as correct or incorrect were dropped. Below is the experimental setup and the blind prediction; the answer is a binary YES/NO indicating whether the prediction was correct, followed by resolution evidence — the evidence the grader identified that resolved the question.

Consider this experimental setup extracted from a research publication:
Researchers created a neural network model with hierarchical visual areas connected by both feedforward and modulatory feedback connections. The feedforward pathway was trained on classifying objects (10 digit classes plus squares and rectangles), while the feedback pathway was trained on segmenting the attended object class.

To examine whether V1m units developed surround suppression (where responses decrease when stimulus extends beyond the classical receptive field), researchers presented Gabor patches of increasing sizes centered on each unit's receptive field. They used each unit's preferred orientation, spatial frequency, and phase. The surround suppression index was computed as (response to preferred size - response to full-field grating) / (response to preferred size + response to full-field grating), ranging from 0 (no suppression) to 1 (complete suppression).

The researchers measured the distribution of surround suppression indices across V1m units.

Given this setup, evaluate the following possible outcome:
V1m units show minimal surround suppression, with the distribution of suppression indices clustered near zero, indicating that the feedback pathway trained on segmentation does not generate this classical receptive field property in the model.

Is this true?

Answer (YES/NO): NO